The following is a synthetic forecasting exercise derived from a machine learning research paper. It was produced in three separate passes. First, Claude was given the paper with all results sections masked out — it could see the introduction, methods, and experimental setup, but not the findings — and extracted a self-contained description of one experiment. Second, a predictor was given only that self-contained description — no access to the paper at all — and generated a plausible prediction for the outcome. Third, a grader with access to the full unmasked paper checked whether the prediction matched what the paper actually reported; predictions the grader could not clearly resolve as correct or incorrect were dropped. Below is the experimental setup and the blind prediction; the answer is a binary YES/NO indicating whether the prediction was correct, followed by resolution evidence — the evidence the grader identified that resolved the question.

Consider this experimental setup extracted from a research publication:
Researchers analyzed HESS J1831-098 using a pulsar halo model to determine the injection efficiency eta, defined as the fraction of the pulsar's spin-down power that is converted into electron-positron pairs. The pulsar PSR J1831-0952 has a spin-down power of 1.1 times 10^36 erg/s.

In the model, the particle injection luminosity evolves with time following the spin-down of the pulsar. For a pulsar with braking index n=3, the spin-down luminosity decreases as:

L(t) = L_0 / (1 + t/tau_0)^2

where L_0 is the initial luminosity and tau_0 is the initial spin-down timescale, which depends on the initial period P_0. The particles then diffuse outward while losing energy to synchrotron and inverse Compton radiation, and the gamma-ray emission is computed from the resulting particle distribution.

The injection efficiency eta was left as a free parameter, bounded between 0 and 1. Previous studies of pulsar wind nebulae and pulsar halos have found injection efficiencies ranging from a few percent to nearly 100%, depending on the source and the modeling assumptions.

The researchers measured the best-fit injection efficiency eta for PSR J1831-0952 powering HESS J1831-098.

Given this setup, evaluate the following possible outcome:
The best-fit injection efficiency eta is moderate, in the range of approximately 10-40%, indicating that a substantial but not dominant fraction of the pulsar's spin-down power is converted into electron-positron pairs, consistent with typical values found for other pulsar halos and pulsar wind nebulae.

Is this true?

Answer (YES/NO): NO